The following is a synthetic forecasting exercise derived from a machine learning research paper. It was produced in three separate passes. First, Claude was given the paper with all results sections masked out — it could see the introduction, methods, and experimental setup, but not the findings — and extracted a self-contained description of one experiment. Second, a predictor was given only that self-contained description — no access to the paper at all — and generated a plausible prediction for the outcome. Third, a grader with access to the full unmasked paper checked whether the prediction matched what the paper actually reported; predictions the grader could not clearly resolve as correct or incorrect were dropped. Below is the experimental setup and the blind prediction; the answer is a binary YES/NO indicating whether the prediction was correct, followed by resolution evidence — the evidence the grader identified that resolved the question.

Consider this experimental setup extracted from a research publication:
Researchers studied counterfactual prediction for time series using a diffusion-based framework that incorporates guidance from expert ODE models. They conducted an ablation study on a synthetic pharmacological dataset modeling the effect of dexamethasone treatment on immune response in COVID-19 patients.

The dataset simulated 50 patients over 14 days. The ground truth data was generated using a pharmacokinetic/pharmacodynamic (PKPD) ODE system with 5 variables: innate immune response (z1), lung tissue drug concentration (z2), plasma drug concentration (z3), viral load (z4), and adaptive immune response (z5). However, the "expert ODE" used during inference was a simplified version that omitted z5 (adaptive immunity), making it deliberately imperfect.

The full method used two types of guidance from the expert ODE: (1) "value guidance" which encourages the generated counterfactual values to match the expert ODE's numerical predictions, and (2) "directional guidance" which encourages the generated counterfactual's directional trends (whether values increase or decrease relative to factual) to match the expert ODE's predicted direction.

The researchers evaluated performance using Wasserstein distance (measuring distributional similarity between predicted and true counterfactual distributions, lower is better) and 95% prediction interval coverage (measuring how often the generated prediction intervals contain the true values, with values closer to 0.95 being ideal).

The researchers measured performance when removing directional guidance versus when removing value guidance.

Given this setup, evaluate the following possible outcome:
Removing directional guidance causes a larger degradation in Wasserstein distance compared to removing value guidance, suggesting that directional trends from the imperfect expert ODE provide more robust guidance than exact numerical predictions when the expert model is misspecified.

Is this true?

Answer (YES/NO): NO